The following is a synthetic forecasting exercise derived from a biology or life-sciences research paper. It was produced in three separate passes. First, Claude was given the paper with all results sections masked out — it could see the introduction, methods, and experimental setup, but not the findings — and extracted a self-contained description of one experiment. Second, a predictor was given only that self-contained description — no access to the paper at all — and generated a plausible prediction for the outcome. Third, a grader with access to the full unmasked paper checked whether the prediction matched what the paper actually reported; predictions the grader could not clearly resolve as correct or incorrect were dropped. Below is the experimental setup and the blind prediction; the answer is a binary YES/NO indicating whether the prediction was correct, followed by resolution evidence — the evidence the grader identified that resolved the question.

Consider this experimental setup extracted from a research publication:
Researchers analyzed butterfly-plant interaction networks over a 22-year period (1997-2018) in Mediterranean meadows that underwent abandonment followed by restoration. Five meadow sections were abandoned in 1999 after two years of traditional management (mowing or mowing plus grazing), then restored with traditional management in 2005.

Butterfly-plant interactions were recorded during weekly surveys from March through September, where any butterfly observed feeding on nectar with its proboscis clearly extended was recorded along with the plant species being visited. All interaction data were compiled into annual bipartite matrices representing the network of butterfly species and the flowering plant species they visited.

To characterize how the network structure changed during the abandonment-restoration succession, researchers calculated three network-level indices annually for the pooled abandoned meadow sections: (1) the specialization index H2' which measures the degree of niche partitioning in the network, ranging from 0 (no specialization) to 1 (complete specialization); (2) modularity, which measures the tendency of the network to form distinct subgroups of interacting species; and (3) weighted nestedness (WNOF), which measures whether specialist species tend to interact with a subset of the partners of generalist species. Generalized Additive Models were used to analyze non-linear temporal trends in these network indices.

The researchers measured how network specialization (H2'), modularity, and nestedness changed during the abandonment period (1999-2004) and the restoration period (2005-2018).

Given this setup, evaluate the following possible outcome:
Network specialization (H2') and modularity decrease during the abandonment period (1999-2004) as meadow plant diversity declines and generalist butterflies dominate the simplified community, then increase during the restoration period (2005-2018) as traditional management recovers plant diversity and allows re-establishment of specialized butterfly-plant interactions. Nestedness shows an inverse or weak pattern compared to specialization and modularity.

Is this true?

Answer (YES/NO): NO